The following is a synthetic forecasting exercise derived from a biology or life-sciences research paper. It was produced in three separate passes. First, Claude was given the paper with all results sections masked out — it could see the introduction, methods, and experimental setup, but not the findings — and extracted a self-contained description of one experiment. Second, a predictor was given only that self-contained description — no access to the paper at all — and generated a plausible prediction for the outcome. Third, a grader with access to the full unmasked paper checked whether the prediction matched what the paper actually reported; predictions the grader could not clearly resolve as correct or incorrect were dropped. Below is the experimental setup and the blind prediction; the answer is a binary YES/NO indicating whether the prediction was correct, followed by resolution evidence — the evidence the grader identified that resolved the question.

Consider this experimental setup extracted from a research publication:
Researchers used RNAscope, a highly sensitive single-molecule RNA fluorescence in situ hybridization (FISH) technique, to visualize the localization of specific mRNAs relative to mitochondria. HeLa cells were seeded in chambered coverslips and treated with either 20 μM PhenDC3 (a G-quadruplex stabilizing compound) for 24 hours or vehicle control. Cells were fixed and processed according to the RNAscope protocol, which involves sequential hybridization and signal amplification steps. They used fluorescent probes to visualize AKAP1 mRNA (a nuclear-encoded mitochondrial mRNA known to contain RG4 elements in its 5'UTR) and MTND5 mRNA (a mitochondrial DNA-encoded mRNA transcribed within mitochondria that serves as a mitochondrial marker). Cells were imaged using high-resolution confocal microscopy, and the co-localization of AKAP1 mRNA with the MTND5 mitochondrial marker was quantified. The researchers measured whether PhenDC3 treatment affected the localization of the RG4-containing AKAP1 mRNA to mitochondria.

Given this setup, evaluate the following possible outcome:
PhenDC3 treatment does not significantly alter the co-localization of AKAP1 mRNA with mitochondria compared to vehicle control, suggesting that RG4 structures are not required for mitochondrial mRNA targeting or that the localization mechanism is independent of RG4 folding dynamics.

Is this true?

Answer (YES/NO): NO